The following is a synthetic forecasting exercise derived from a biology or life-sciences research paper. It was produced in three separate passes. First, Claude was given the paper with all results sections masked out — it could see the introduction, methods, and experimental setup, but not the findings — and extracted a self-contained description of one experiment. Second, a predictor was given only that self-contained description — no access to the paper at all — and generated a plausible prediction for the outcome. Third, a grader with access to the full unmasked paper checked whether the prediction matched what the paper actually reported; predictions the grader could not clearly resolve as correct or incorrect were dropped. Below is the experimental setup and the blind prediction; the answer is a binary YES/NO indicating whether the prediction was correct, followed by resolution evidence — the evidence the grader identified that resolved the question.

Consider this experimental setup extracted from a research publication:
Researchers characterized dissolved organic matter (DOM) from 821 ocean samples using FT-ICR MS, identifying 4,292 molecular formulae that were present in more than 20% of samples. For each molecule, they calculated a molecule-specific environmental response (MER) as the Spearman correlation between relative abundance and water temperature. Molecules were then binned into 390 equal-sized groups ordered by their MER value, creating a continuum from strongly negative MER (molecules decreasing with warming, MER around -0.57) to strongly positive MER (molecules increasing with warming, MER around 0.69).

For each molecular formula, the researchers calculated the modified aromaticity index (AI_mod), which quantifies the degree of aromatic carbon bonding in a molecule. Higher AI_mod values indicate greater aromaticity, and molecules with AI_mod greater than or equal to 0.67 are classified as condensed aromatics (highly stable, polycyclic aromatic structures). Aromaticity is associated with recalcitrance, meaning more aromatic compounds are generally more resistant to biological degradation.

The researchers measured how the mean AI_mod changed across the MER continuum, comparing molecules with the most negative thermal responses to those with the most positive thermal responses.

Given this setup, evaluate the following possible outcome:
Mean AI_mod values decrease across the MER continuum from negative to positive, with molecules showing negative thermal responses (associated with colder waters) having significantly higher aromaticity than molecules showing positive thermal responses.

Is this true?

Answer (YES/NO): YES